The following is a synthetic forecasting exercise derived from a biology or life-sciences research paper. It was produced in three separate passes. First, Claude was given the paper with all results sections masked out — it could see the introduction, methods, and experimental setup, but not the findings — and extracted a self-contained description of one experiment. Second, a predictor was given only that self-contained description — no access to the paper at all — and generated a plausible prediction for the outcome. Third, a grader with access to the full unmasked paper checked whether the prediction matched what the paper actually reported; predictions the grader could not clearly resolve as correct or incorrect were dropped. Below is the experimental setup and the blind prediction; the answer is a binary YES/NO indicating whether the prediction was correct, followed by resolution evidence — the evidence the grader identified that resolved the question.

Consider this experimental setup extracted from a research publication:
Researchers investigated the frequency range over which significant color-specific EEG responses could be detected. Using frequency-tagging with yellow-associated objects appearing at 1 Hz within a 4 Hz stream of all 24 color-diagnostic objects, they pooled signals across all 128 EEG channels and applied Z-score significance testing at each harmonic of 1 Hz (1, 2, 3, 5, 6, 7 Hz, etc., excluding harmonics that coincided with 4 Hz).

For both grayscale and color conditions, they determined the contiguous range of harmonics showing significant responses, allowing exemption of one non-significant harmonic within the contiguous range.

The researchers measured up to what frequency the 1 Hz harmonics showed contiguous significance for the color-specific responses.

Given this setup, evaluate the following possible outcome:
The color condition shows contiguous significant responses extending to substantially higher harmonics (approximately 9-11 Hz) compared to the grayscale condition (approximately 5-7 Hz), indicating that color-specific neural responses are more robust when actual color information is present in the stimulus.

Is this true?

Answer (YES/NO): NO